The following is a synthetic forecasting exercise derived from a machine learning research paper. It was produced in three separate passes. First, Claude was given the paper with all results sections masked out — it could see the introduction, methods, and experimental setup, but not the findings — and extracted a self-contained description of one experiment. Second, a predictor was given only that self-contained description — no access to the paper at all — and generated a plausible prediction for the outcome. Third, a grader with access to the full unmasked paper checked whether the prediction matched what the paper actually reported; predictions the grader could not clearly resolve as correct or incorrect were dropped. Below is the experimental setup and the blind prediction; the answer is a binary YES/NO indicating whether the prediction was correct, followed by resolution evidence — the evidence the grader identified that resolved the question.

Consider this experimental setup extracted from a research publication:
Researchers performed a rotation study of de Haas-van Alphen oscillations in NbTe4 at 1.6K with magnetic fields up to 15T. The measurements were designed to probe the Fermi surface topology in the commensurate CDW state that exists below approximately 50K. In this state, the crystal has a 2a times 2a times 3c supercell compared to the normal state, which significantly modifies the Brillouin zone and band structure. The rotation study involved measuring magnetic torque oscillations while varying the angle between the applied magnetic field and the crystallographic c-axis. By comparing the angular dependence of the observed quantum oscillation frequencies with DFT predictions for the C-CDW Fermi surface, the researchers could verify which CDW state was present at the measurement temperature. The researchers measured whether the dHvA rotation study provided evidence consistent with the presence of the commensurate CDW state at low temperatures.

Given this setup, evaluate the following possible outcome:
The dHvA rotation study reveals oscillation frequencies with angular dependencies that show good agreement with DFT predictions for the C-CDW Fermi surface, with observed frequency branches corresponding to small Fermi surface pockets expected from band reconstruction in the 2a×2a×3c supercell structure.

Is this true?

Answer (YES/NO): YES